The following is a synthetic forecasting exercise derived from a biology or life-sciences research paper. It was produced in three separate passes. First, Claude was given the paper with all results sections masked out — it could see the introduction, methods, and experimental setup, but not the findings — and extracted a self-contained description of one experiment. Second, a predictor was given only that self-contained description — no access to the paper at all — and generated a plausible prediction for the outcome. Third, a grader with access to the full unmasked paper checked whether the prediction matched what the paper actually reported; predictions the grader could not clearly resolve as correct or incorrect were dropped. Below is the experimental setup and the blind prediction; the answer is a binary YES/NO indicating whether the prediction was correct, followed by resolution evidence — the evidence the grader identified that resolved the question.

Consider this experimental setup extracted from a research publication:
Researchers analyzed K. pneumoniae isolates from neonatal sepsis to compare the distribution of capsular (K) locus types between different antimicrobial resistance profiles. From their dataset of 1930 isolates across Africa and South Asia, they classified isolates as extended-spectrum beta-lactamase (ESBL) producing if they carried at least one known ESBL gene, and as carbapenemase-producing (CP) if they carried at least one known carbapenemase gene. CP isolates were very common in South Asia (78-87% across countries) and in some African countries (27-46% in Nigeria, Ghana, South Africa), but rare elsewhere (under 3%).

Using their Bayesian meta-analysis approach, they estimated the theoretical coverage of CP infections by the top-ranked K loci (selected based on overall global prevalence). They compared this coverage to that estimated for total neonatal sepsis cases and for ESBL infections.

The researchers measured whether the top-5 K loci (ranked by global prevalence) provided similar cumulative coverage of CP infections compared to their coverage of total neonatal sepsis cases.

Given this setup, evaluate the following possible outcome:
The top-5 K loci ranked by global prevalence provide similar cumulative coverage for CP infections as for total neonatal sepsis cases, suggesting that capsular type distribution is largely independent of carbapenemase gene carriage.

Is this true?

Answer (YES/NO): NO